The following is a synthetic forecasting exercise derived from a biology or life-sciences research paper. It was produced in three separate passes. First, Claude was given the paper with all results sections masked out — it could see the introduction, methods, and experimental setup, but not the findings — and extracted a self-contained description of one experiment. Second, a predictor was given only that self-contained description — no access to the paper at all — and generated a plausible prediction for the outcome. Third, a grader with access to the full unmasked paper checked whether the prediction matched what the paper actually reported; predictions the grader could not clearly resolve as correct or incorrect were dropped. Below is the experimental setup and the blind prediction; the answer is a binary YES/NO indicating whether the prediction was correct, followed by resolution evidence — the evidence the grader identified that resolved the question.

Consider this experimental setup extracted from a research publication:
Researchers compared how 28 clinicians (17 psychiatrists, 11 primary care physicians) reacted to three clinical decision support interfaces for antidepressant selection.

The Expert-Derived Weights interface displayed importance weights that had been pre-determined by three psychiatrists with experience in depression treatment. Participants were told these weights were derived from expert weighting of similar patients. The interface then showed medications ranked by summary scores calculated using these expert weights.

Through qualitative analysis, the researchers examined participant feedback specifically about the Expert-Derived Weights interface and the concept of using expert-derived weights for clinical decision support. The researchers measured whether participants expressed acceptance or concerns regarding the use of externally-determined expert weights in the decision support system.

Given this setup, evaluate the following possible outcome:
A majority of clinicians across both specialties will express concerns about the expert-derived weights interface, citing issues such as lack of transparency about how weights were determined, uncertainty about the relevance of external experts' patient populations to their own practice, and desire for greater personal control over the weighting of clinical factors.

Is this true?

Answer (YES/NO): NO